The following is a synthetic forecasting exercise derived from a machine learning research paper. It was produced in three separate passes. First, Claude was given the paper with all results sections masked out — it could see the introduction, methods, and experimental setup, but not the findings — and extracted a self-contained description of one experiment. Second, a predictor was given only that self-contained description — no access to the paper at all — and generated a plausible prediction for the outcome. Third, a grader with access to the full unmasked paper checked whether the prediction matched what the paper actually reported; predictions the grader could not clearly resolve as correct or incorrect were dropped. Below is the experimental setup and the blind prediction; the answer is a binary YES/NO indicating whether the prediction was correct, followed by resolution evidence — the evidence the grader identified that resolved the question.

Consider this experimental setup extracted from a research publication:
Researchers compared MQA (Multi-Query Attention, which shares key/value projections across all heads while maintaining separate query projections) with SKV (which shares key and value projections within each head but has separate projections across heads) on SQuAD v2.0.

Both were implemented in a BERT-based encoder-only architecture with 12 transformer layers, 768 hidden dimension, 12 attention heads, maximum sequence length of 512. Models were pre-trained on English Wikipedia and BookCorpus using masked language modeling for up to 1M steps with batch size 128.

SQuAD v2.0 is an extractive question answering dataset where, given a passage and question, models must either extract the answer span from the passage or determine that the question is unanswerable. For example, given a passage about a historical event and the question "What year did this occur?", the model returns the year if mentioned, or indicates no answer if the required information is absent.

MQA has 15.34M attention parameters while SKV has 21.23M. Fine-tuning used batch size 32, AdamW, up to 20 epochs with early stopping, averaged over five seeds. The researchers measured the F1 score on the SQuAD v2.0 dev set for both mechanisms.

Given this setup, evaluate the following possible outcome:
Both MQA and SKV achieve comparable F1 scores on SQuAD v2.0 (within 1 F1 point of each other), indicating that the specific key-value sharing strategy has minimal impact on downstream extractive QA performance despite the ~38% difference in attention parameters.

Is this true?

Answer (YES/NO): NO